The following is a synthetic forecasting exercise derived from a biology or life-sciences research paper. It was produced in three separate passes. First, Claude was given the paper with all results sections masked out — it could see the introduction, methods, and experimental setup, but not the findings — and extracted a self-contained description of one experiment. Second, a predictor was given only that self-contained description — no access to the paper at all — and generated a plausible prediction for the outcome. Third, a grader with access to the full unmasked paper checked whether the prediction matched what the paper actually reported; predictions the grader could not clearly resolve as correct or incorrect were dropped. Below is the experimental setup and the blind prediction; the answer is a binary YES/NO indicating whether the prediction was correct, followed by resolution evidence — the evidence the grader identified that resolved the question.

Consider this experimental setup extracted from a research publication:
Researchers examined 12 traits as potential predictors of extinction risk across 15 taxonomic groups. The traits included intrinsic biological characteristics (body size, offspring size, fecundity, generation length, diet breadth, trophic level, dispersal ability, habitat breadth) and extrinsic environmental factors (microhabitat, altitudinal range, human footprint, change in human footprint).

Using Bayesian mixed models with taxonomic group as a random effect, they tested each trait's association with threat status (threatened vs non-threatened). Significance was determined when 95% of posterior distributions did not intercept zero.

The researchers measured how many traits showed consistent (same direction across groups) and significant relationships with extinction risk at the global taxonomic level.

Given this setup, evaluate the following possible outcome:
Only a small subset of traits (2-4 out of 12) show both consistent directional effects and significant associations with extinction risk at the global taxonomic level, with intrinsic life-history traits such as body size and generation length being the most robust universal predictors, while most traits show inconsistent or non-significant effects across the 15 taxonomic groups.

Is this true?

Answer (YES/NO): NO